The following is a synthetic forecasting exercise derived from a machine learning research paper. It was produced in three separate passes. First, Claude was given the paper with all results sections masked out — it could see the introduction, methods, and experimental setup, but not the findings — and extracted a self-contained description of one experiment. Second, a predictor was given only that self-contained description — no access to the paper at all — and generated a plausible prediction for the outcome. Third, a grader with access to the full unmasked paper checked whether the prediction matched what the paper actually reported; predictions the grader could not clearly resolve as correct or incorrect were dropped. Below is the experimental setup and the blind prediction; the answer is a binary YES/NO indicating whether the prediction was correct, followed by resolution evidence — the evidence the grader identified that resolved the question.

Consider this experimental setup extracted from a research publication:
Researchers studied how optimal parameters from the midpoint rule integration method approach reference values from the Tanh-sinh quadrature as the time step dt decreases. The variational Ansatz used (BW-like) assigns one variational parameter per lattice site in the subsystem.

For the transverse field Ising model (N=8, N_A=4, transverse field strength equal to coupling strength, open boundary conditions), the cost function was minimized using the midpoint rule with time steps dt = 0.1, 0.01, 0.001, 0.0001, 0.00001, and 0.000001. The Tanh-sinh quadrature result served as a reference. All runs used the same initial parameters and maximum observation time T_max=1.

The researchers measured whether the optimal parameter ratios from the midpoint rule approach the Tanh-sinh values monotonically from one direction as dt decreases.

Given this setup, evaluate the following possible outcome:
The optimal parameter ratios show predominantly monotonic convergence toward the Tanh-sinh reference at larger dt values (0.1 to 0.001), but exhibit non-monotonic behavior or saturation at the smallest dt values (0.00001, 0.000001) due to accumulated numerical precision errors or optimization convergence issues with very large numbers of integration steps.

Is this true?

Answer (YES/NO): NO